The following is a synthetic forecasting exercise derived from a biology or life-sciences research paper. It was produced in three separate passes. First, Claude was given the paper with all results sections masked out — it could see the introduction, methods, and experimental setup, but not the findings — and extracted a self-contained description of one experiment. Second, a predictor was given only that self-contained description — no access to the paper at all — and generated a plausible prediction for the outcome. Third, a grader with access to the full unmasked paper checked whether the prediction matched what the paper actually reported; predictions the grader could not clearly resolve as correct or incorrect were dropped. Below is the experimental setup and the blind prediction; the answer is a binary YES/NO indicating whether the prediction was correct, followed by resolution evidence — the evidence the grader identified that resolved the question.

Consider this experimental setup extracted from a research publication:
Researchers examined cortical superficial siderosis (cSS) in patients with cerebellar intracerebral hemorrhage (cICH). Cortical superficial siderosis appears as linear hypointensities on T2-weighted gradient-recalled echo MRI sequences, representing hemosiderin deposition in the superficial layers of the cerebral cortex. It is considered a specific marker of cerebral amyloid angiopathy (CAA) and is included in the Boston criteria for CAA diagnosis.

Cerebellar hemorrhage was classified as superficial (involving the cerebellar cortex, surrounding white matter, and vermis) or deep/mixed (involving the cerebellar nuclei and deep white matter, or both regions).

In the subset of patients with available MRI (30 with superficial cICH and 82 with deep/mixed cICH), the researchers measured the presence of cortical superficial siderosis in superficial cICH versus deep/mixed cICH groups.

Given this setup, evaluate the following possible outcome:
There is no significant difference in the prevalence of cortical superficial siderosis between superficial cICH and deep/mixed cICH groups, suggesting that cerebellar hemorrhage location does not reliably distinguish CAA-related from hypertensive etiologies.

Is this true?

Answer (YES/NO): NO